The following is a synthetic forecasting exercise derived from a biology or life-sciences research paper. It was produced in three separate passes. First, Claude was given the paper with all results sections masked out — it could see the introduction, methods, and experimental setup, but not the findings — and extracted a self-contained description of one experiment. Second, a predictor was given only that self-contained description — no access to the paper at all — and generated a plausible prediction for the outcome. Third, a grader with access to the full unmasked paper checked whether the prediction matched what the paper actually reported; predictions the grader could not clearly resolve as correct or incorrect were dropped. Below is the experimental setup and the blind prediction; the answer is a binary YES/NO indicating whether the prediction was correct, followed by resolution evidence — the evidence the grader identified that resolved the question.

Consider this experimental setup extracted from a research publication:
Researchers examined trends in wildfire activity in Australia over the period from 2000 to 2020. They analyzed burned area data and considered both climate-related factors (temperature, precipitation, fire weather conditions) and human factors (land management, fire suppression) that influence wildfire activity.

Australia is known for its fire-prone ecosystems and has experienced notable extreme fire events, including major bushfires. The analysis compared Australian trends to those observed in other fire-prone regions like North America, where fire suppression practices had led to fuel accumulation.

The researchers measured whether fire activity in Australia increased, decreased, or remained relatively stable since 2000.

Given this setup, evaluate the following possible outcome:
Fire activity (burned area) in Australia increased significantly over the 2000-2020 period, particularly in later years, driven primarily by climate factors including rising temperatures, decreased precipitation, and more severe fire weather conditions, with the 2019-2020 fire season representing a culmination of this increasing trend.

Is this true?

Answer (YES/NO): NO